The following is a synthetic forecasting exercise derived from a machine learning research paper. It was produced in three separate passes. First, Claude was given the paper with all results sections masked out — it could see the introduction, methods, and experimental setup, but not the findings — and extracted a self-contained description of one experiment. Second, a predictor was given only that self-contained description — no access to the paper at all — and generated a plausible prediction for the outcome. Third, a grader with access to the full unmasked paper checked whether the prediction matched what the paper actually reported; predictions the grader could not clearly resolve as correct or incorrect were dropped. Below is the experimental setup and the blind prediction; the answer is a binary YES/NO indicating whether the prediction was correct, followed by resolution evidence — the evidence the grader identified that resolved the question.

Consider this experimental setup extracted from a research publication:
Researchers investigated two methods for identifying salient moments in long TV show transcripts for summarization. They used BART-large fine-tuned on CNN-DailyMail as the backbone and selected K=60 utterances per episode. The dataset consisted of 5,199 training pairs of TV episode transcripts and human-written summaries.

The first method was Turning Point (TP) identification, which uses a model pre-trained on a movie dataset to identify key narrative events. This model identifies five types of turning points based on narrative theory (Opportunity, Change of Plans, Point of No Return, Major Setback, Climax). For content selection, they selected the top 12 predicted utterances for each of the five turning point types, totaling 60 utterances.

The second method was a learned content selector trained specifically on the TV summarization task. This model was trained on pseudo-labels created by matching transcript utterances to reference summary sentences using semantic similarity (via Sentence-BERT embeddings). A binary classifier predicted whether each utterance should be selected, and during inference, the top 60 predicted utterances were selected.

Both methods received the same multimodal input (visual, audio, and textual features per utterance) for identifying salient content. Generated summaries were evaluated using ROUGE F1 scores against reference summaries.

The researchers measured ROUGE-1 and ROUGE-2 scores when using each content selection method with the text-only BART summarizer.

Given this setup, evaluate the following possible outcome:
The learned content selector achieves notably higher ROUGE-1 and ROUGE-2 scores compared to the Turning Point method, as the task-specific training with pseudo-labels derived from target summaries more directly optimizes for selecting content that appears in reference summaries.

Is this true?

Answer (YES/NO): NO